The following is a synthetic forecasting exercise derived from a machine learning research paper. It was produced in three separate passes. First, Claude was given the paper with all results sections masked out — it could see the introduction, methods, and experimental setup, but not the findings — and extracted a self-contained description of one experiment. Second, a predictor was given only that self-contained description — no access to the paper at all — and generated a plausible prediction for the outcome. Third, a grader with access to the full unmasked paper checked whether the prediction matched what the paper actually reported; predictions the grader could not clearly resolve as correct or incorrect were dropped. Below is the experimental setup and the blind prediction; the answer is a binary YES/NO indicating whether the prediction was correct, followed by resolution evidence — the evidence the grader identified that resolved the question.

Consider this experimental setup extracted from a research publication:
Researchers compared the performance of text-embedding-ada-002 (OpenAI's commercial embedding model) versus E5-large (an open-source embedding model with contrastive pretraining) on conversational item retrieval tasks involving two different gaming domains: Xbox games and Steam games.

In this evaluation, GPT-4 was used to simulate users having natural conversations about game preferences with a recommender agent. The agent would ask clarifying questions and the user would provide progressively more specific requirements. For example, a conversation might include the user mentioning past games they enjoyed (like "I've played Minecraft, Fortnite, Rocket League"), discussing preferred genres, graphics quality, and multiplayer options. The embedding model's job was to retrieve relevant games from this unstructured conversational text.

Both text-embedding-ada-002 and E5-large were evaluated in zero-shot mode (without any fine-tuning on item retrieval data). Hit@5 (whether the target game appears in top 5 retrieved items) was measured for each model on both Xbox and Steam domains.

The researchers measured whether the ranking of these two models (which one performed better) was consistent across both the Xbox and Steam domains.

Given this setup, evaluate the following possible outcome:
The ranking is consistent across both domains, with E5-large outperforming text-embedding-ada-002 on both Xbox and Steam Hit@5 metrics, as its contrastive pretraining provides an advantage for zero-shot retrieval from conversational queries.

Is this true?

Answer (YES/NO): YES